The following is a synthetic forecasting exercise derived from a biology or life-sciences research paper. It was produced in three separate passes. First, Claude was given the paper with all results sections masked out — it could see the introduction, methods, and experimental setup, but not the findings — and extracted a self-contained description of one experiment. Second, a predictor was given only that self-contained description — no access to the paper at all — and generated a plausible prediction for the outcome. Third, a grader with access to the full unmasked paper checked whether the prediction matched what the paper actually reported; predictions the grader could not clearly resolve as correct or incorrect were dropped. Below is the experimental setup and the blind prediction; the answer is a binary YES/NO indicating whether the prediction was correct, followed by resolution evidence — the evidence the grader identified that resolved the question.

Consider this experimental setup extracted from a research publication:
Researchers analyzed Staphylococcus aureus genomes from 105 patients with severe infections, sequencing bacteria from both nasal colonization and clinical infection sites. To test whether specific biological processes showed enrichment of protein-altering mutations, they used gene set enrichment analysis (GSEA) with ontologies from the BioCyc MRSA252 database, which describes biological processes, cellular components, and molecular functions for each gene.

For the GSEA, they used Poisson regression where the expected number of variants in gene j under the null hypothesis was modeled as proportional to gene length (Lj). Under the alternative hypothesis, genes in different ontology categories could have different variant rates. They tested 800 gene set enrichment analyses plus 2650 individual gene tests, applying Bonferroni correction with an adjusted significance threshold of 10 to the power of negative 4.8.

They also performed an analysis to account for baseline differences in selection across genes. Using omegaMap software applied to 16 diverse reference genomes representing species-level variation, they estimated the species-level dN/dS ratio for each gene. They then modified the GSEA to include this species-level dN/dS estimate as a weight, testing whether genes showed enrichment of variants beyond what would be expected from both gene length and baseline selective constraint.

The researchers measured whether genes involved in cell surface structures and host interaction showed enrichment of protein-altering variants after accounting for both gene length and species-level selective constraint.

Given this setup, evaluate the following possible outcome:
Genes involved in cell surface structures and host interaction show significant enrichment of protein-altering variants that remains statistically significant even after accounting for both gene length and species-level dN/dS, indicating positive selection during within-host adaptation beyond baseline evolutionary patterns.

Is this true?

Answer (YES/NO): YES